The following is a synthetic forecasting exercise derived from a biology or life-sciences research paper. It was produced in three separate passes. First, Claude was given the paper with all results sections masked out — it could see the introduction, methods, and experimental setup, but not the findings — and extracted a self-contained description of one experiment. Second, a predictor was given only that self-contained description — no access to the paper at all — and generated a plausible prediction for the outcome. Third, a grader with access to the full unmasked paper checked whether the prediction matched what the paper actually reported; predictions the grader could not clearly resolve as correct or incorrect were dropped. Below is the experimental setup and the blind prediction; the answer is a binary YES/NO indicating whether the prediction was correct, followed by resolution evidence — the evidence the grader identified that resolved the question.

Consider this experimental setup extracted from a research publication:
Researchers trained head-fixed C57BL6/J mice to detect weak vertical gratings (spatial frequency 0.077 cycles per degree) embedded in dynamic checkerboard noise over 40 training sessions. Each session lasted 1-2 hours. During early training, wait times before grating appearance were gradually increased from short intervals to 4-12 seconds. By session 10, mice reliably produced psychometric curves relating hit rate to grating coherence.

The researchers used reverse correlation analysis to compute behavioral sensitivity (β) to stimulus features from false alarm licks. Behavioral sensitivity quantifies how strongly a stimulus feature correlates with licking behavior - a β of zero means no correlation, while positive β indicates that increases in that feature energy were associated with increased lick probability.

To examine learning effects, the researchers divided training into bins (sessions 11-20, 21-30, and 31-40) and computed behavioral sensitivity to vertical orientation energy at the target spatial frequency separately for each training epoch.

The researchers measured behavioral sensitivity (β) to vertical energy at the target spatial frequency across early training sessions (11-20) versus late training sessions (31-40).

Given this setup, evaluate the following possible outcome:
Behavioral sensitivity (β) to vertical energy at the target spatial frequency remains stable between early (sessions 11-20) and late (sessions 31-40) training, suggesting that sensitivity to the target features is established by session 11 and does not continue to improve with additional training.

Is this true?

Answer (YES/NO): NO